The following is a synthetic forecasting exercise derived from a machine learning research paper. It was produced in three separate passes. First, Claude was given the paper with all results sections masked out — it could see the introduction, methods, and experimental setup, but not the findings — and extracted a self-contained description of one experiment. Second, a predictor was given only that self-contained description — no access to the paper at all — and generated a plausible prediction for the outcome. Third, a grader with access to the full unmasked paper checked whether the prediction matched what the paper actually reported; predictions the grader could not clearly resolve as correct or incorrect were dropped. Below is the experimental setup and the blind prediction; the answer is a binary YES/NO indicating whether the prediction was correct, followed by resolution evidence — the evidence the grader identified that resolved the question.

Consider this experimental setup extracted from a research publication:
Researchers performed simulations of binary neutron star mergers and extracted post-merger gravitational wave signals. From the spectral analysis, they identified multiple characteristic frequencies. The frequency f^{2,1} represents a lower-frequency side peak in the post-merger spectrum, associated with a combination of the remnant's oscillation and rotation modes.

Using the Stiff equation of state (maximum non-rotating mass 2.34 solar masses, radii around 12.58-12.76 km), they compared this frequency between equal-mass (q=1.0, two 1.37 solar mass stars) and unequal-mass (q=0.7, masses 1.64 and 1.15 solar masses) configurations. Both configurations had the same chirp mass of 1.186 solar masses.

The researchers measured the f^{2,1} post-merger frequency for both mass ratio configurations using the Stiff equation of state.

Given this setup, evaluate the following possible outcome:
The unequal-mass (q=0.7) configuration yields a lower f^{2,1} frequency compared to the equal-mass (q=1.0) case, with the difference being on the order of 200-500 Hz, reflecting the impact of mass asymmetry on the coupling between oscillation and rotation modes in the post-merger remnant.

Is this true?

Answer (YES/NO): NO